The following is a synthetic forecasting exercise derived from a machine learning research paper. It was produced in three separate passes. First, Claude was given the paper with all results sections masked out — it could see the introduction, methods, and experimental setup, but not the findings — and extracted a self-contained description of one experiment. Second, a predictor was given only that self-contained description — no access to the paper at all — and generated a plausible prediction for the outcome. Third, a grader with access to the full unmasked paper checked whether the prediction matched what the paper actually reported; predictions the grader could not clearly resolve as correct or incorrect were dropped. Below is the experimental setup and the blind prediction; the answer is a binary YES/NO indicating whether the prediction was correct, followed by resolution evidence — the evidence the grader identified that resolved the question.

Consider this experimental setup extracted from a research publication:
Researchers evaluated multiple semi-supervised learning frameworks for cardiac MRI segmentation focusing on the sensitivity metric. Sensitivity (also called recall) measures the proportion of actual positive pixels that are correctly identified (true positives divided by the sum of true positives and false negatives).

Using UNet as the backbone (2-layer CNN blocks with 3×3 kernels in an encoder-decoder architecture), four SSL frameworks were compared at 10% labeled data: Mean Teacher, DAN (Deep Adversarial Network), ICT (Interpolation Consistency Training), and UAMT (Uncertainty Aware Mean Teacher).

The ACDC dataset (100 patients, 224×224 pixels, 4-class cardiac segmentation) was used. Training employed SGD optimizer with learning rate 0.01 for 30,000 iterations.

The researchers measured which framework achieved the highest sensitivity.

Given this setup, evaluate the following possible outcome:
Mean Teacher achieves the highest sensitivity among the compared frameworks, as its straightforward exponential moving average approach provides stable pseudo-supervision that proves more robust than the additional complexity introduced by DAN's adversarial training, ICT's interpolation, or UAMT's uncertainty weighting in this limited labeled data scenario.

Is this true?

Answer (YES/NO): NO